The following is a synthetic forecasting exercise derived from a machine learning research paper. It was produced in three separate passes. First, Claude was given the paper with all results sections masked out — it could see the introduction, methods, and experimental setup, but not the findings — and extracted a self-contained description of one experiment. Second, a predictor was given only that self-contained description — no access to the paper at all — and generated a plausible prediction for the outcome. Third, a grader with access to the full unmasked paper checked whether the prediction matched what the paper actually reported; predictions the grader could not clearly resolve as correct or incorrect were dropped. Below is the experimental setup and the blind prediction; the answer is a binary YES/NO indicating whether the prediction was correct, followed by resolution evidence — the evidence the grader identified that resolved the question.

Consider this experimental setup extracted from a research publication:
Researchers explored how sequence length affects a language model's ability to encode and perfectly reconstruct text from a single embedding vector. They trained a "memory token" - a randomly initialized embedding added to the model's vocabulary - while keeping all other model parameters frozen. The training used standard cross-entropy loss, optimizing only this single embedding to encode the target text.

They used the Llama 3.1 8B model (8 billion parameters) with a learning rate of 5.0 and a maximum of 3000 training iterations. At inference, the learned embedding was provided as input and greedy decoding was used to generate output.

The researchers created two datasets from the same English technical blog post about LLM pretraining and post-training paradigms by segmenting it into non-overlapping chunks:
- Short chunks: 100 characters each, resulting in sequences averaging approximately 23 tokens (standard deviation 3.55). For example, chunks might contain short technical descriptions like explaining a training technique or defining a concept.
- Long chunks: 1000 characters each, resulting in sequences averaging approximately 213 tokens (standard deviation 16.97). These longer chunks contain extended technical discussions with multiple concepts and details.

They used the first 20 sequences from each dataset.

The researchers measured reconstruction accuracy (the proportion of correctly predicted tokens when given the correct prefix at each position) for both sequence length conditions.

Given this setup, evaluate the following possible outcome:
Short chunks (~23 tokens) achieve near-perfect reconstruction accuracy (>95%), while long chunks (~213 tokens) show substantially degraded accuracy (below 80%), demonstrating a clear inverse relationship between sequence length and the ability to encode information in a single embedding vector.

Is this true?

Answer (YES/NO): NO